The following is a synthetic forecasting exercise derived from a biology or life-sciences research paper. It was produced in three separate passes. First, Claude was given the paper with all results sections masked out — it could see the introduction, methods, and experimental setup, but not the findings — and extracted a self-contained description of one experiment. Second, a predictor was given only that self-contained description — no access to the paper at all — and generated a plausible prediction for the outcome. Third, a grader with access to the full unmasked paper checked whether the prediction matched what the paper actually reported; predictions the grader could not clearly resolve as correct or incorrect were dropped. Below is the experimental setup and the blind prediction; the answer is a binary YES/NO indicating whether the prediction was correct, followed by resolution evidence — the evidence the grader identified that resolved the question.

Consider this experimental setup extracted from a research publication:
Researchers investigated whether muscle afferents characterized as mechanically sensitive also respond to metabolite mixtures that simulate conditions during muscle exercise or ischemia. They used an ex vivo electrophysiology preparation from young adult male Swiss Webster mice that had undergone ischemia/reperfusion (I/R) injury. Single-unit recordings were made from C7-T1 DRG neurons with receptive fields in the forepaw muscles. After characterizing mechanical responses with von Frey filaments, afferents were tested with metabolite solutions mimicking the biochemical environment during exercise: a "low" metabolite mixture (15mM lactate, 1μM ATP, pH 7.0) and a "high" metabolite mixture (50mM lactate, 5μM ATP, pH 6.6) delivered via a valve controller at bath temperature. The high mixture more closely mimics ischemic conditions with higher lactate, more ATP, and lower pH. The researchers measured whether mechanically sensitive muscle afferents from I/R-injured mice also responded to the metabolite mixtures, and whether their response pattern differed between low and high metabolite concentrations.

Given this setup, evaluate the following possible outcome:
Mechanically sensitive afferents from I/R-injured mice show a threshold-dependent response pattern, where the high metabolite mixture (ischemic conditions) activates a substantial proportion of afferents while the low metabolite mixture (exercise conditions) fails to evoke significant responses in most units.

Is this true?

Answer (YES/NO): NO